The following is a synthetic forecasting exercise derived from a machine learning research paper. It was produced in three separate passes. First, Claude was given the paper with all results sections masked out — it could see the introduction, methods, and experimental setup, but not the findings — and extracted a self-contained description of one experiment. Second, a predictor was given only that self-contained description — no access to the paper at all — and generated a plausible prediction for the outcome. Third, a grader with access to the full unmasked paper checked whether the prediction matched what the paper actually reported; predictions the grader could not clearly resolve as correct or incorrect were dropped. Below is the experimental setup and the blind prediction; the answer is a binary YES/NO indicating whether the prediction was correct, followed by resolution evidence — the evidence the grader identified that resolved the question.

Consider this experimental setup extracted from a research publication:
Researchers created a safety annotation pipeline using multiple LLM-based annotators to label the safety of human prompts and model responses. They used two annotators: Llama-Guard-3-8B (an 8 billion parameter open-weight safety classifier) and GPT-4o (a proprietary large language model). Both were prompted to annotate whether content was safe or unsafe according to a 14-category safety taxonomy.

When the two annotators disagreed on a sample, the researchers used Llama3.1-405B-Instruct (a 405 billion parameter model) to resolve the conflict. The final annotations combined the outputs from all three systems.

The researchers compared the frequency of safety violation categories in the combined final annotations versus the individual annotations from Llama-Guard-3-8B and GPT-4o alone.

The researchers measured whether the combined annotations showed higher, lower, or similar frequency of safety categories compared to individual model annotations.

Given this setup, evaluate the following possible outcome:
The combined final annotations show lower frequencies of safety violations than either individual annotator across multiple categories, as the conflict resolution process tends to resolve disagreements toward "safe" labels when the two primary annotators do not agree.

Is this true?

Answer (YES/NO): NO